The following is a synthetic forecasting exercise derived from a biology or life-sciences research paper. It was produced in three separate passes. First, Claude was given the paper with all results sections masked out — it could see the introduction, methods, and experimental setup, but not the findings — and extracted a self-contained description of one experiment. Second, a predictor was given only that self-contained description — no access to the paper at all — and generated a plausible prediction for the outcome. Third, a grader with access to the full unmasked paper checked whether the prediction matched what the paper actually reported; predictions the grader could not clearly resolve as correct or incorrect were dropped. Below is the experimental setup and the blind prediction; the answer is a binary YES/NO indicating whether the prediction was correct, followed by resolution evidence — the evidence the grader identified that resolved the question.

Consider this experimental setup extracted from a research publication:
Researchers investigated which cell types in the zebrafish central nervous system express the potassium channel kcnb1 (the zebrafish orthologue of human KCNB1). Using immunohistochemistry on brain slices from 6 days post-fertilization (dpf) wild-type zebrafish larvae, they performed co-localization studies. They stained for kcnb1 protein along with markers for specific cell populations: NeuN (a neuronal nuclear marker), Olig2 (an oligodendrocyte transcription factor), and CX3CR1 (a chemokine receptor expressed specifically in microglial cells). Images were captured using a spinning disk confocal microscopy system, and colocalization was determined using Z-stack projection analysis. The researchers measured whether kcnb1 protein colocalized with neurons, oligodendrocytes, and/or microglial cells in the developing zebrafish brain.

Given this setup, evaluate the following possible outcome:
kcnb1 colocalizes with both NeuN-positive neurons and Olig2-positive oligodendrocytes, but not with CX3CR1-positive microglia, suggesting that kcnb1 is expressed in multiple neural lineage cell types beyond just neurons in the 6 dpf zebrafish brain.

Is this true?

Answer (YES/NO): NO